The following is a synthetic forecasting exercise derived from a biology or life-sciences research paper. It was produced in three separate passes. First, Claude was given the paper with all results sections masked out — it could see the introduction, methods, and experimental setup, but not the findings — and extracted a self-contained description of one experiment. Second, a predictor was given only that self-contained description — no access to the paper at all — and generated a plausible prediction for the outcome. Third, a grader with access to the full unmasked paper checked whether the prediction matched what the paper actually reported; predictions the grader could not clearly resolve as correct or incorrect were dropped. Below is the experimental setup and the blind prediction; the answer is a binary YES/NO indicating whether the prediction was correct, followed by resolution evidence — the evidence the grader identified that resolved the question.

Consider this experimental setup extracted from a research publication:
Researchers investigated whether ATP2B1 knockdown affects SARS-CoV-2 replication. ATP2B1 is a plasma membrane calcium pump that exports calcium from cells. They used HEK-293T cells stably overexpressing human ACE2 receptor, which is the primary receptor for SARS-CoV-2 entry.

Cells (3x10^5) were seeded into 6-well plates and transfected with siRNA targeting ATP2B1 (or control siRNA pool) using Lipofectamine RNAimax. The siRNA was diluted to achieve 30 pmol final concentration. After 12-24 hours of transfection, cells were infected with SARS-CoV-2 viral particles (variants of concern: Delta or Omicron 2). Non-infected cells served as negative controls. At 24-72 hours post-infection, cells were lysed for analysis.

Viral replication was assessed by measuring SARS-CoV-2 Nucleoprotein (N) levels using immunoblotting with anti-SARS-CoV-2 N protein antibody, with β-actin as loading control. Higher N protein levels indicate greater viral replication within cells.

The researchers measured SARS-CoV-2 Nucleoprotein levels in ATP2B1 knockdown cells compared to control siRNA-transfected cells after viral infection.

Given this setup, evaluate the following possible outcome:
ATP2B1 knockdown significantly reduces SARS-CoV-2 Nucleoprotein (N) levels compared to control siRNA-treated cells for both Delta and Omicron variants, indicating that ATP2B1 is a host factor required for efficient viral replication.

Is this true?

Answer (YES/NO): NO